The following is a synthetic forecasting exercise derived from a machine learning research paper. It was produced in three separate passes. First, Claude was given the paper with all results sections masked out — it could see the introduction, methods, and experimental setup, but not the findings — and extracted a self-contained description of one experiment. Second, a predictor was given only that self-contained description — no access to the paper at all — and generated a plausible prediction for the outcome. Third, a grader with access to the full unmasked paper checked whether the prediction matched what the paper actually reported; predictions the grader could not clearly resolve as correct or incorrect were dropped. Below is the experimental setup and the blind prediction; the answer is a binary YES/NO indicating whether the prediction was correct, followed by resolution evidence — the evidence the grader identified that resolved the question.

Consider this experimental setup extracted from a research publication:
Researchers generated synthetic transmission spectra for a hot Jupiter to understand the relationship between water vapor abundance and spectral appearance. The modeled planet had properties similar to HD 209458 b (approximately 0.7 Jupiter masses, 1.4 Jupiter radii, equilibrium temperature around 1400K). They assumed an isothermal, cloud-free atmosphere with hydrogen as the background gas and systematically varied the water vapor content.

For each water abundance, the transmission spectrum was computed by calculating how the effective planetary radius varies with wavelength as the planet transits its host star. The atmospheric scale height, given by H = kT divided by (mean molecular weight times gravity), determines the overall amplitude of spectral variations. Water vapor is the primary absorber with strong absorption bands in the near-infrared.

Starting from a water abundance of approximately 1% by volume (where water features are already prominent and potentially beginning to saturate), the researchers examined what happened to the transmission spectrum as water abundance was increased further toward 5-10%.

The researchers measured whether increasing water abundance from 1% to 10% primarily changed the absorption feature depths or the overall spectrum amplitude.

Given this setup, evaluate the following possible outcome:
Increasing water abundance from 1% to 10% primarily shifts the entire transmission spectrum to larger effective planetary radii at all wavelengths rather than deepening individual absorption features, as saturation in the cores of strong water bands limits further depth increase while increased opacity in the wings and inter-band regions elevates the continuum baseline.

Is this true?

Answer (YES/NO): NO